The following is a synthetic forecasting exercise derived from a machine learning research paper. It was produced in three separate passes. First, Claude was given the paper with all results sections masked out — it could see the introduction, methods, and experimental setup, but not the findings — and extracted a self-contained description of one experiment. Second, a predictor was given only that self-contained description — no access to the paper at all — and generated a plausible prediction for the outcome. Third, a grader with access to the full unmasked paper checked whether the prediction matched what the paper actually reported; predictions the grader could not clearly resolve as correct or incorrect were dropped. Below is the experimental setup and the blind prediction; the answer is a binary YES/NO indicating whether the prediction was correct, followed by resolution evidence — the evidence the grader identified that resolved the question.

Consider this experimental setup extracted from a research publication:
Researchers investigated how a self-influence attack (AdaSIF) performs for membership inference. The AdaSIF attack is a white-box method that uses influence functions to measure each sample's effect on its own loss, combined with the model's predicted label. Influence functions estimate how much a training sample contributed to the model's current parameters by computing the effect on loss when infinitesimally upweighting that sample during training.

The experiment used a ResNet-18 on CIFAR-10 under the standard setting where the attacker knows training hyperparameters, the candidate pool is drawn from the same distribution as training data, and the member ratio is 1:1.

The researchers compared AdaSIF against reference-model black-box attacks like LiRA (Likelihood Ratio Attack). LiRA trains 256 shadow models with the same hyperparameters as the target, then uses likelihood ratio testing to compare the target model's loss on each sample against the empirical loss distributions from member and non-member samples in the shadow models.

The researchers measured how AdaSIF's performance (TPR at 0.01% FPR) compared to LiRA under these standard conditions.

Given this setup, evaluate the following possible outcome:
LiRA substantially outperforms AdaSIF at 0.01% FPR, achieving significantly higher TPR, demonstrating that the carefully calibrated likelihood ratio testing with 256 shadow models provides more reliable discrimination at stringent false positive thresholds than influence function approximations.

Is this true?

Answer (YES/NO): YES